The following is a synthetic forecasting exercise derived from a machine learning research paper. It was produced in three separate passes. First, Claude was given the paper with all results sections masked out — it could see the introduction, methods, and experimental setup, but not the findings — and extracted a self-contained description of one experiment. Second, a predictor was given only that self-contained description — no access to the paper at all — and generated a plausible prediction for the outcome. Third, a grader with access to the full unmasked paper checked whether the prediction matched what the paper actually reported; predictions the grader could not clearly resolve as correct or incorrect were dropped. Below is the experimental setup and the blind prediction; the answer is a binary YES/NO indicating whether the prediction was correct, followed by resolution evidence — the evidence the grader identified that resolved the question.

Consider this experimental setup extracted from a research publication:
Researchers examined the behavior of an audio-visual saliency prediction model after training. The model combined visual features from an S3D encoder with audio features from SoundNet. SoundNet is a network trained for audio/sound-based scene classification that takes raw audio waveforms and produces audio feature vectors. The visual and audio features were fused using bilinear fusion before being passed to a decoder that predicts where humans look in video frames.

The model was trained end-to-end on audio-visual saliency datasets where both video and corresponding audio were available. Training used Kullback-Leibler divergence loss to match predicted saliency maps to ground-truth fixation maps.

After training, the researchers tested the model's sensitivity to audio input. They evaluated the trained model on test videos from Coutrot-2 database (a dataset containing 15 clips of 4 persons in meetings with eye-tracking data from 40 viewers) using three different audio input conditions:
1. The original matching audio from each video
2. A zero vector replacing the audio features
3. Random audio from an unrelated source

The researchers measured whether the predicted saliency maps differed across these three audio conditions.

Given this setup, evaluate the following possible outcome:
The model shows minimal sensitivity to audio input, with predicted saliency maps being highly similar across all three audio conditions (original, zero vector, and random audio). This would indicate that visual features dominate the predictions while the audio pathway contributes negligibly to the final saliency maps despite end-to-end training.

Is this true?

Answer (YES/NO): YES